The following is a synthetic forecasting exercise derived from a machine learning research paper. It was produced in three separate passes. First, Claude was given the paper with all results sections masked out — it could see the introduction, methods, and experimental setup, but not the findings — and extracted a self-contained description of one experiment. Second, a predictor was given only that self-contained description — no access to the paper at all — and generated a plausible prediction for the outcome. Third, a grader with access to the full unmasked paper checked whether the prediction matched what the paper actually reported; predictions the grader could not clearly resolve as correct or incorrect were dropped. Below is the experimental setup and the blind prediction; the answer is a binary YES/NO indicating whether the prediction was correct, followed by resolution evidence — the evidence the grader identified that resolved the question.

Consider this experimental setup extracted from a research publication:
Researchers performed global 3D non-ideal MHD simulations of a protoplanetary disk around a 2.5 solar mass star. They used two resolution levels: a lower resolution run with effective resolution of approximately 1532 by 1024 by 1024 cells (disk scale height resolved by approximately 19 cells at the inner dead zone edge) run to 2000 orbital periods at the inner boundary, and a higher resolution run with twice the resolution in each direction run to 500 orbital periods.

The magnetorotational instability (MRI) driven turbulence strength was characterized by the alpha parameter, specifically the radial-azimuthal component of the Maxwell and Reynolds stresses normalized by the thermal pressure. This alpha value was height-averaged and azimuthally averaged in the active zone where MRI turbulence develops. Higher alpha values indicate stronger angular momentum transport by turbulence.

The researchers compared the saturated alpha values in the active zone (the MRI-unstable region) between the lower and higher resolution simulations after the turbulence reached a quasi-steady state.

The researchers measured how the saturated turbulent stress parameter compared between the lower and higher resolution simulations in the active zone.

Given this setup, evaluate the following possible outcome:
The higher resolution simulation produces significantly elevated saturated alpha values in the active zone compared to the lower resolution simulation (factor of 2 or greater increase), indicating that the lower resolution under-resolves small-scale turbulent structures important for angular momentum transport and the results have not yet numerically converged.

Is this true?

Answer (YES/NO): YES